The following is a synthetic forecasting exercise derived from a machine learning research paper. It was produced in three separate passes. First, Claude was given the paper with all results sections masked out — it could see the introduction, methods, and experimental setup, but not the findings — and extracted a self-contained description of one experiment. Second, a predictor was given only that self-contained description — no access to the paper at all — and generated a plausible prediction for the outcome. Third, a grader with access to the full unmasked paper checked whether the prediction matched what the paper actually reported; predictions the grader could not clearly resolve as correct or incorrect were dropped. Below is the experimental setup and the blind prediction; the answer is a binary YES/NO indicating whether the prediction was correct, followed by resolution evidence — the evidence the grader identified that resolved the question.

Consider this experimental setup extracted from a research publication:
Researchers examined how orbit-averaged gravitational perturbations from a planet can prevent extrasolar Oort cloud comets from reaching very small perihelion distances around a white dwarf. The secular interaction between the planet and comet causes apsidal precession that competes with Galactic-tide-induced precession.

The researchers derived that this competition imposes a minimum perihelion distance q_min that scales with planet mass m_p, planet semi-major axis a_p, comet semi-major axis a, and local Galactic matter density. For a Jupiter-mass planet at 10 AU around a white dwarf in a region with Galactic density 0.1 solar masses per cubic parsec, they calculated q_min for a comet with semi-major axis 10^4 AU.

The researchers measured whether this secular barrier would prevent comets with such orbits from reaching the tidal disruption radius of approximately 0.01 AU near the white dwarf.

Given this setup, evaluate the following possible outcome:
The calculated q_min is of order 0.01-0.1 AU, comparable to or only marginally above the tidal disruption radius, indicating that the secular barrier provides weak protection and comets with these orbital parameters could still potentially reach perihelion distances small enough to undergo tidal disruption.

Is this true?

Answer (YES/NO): NO